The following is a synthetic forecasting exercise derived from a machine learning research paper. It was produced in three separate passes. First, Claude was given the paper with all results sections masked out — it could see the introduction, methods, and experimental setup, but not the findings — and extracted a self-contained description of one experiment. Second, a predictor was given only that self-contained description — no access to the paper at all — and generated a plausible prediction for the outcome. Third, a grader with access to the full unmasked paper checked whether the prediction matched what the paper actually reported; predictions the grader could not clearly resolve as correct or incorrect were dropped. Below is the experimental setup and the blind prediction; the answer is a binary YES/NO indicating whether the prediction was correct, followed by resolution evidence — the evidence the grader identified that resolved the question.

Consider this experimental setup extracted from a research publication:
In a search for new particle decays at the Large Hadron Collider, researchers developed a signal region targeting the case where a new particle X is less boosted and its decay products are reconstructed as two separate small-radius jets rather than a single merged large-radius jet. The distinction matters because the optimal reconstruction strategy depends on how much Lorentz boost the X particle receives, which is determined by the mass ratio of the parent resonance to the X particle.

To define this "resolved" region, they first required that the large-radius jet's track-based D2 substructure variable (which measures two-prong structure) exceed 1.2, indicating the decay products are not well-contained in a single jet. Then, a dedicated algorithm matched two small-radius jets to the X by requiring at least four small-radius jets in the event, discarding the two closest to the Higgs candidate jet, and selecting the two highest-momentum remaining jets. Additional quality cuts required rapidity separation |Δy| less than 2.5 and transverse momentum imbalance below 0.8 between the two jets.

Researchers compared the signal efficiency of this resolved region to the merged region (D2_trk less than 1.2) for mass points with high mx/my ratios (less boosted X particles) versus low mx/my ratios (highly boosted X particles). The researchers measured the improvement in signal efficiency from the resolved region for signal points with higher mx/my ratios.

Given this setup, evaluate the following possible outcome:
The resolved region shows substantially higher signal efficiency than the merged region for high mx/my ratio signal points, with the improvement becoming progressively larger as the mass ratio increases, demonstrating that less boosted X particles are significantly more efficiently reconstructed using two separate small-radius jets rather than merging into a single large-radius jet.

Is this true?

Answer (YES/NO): NO